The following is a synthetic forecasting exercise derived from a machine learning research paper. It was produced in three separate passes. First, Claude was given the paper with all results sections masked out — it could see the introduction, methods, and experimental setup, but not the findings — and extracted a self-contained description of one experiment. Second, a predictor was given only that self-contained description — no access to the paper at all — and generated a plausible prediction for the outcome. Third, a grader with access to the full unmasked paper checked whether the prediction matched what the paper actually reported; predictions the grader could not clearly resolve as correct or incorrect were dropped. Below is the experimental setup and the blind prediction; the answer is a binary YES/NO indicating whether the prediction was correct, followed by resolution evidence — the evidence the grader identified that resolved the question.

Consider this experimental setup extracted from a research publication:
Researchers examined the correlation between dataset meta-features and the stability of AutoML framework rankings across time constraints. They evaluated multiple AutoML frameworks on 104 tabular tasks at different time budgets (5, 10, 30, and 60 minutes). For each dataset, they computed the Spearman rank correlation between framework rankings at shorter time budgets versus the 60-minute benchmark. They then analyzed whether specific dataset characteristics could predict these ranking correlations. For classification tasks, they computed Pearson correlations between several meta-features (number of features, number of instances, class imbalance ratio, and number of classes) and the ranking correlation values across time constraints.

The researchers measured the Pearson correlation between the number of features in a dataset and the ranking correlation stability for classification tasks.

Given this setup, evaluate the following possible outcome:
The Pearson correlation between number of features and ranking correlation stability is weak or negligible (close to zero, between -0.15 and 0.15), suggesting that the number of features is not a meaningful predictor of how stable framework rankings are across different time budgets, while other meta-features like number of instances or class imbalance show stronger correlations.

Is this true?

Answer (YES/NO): NO